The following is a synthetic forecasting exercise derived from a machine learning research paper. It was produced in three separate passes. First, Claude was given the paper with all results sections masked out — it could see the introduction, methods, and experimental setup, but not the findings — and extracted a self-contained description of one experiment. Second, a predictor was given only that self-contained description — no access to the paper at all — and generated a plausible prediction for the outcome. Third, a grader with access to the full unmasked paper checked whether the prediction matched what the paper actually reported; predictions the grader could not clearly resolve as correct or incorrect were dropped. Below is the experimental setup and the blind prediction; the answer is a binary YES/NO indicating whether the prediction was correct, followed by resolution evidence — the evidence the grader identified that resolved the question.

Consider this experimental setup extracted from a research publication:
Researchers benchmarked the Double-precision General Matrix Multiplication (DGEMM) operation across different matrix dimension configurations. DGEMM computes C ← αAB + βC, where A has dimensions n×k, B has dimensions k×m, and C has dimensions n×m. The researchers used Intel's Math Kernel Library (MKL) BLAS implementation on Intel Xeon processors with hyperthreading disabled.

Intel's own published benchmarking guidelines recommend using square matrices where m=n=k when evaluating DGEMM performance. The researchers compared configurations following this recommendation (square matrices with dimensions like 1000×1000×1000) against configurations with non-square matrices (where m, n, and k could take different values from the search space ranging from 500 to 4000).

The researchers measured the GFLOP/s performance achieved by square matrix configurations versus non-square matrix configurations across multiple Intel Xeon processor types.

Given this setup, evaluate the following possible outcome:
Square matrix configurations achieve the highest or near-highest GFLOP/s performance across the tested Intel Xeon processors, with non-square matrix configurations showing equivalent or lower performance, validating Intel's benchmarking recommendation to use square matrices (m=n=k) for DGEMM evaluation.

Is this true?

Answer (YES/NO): NO